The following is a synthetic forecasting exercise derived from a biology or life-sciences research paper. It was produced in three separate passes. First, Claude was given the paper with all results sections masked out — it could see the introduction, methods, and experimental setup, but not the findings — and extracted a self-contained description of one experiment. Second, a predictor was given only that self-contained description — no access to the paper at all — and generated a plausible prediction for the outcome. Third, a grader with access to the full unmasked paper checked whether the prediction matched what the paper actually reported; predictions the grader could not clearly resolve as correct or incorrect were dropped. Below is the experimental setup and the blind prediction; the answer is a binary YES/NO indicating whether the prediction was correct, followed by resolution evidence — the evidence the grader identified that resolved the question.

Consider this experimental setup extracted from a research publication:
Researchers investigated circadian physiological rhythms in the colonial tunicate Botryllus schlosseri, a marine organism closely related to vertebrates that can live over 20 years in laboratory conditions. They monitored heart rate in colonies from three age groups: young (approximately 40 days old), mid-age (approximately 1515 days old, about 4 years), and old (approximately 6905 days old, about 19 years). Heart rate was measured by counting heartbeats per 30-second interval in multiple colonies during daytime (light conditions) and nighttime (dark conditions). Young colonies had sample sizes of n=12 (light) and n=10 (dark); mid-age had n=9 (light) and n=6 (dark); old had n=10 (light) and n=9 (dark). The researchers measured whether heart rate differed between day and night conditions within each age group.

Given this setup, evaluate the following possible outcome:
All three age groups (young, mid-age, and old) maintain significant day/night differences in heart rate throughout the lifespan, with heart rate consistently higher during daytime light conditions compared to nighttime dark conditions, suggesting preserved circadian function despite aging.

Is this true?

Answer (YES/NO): NO